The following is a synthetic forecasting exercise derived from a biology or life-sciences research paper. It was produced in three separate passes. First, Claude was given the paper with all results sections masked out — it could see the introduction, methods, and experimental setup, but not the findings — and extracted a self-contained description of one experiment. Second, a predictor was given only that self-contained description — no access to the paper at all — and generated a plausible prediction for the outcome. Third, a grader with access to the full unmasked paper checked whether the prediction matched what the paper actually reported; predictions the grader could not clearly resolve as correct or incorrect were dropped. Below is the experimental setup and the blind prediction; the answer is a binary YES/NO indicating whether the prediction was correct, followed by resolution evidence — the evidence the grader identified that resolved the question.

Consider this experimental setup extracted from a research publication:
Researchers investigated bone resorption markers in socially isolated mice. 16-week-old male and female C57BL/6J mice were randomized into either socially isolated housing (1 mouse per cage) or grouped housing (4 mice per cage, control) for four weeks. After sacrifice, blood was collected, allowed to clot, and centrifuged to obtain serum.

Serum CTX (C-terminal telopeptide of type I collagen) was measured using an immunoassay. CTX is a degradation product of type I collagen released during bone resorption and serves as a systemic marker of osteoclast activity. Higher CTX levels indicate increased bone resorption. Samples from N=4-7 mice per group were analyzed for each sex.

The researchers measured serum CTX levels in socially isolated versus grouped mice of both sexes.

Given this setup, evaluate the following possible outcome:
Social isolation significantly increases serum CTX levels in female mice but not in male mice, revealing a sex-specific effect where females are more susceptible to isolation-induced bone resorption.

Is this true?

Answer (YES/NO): NO